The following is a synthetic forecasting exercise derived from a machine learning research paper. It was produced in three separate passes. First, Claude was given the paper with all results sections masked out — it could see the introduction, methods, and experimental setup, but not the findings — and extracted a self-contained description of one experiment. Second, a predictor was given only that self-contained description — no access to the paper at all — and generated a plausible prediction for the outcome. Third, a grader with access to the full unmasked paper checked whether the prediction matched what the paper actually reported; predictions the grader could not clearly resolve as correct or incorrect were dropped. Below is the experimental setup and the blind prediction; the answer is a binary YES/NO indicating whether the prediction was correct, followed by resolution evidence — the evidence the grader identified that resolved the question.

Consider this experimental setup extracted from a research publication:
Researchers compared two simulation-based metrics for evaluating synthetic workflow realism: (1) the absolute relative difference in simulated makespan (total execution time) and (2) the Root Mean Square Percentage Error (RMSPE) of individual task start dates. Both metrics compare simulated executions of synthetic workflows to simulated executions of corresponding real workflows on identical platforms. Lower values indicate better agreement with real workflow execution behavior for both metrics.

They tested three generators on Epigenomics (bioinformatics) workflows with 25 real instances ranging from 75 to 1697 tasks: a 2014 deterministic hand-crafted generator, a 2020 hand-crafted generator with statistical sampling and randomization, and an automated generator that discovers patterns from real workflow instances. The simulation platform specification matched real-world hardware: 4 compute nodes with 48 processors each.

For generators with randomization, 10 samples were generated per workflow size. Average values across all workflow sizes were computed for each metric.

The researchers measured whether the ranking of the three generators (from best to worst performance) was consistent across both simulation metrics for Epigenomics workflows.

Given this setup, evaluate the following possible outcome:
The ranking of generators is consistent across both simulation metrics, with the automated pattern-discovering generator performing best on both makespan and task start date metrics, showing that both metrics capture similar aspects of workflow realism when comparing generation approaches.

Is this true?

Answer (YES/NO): NO